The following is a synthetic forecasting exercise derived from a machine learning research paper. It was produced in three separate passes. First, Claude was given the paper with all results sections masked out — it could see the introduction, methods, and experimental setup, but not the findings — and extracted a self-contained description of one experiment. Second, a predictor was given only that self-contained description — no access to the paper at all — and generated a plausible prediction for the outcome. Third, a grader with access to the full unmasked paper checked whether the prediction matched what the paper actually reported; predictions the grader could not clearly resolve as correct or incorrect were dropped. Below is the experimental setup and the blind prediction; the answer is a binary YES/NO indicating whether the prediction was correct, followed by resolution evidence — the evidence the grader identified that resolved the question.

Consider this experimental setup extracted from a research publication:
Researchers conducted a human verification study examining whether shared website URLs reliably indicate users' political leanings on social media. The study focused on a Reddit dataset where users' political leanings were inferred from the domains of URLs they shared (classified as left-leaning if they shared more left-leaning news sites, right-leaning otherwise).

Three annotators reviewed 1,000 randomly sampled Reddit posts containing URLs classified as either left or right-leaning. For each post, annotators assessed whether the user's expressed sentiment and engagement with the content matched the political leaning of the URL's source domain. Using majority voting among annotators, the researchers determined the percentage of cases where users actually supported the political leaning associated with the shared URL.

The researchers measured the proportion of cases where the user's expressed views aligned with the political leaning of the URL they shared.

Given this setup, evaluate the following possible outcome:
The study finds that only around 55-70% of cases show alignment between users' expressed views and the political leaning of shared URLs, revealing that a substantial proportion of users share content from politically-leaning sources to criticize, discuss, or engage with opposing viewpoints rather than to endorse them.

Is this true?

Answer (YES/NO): NO